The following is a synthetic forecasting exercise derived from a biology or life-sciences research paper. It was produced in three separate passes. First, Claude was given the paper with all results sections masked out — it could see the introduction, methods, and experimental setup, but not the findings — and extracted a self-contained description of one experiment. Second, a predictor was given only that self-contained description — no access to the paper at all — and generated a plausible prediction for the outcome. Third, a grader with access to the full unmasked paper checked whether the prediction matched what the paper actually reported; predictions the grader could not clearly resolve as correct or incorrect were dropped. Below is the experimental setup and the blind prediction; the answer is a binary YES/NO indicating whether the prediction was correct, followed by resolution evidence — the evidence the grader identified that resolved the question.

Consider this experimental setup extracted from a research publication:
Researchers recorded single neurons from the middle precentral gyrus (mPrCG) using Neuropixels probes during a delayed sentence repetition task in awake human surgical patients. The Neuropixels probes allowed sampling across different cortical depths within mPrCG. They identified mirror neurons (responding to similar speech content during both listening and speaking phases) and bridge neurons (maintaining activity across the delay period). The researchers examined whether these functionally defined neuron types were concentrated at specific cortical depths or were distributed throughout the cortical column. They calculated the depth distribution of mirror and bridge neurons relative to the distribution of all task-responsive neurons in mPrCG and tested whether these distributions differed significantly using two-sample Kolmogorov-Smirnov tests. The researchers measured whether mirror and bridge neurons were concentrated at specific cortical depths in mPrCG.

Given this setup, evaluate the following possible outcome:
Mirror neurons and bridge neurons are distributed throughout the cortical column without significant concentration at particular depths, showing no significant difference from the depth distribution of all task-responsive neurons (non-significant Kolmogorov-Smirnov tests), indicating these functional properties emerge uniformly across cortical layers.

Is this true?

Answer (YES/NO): YES